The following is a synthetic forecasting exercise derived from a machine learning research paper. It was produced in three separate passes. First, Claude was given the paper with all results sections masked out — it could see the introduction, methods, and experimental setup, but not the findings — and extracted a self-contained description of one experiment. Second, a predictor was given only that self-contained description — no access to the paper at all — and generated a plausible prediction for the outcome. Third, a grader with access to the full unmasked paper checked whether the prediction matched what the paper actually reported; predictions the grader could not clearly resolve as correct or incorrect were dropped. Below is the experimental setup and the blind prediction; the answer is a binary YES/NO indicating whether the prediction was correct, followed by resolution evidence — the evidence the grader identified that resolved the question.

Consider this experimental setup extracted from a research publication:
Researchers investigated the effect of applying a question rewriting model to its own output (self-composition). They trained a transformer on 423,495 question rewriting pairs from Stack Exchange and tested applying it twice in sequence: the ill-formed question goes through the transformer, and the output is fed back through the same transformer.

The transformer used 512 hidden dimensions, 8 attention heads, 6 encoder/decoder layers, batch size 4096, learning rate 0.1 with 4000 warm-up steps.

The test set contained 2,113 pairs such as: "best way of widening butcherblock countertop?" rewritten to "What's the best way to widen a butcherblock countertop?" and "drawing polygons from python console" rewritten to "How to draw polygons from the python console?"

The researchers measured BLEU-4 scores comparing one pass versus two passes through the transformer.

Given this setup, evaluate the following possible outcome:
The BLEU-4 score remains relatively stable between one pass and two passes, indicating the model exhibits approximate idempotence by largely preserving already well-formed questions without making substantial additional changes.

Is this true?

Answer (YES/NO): NO